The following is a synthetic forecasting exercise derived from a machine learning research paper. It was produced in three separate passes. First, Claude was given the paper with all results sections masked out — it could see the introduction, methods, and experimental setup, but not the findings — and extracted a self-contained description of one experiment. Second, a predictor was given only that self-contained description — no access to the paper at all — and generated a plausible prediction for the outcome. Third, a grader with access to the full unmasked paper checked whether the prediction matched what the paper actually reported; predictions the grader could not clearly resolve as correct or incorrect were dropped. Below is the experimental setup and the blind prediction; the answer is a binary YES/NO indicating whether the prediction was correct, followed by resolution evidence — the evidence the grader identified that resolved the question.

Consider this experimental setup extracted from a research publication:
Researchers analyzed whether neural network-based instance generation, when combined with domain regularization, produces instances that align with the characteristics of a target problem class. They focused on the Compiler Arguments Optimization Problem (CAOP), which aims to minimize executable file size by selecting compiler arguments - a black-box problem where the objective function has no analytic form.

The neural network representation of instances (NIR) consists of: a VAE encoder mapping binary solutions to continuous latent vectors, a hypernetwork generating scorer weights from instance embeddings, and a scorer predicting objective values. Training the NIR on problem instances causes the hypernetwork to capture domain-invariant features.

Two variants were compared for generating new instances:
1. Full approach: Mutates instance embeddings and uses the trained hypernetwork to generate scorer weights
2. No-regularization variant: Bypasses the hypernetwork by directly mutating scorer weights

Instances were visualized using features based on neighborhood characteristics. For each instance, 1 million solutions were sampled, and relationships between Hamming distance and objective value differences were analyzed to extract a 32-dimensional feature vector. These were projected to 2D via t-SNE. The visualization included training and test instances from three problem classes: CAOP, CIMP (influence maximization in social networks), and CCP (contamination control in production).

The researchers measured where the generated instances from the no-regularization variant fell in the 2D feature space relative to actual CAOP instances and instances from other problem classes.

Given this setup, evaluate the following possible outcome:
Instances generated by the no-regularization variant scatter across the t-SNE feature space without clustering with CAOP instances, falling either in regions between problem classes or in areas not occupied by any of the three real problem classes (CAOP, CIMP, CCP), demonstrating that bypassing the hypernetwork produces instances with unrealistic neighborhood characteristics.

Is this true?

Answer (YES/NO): NO